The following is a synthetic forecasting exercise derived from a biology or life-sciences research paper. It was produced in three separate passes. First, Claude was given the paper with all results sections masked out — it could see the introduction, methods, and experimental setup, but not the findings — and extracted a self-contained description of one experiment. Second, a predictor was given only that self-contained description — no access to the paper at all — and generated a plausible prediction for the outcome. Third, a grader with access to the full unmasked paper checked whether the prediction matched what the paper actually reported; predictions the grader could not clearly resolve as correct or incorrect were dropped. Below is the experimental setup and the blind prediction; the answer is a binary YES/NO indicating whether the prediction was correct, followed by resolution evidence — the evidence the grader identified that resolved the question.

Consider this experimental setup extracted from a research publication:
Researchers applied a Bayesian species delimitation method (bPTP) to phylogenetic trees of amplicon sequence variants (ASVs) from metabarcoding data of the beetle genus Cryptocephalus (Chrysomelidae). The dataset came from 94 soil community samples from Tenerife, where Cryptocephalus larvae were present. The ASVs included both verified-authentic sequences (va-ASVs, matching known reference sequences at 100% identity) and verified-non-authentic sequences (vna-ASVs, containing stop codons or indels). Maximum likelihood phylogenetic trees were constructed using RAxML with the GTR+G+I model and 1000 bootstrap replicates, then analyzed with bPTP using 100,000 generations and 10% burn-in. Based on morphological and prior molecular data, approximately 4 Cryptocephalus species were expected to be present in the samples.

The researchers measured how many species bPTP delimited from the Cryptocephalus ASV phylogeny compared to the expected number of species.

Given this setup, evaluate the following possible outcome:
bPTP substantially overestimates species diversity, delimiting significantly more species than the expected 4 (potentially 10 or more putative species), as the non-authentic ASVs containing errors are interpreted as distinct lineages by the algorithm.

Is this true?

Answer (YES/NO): YES